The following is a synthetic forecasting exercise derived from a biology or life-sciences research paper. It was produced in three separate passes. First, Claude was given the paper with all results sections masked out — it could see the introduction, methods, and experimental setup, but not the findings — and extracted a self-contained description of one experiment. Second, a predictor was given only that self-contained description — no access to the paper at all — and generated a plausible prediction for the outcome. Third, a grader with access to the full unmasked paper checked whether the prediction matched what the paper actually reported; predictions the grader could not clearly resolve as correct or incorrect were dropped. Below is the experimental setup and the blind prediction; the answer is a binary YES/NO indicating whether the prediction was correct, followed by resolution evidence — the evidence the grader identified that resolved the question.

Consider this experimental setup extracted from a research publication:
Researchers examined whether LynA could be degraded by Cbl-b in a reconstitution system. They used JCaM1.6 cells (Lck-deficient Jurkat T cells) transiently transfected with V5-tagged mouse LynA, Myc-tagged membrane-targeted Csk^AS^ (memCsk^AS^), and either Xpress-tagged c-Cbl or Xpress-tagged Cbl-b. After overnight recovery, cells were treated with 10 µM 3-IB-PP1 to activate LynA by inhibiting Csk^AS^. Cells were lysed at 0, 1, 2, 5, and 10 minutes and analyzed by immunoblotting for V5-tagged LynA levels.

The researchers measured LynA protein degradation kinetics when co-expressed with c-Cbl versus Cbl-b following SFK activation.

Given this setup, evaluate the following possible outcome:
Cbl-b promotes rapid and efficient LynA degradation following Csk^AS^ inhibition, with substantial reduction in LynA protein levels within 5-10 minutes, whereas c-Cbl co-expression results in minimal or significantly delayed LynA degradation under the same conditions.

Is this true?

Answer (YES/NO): NO